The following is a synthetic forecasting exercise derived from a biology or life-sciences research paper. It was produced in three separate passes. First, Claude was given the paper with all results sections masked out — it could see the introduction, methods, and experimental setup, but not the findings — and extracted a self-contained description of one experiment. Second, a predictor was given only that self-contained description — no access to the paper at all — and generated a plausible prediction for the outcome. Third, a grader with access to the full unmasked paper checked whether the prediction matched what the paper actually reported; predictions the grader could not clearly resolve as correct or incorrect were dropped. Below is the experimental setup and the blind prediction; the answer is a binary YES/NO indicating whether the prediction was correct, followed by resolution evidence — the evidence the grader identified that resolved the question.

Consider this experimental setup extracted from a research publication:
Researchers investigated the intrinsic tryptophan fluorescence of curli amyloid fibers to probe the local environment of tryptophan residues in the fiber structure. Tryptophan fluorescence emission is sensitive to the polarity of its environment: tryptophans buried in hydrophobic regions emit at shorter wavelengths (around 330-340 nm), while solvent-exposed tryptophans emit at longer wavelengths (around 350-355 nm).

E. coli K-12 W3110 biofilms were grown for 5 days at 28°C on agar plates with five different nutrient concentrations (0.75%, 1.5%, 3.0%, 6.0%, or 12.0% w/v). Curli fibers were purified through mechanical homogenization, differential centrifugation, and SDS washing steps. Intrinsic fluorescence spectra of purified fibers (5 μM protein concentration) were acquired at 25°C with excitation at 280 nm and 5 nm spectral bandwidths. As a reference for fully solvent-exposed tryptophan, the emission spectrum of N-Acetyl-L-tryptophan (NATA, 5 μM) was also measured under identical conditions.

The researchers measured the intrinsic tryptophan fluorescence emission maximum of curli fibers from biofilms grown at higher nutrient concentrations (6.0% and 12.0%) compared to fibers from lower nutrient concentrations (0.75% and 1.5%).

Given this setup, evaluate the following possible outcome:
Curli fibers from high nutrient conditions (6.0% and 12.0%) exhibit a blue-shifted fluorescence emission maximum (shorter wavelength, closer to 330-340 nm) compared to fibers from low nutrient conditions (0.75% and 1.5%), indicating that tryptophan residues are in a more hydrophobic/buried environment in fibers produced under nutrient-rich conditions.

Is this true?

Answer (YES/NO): YES